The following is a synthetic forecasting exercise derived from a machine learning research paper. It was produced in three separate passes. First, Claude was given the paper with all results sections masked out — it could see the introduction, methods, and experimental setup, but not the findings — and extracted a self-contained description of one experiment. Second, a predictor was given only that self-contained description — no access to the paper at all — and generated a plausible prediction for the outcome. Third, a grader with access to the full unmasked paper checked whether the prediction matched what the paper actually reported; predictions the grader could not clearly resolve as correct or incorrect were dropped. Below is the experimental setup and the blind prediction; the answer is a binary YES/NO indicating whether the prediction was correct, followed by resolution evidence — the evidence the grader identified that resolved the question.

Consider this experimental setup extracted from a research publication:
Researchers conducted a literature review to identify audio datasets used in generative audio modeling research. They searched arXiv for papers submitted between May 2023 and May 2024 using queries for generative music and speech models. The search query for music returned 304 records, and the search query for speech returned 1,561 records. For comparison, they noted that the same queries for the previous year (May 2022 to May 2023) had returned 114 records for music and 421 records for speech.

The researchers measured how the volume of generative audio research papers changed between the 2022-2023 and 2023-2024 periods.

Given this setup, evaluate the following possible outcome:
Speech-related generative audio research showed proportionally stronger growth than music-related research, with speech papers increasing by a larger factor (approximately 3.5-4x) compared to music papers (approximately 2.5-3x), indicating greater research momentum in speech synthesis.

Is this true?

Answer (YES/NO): YES